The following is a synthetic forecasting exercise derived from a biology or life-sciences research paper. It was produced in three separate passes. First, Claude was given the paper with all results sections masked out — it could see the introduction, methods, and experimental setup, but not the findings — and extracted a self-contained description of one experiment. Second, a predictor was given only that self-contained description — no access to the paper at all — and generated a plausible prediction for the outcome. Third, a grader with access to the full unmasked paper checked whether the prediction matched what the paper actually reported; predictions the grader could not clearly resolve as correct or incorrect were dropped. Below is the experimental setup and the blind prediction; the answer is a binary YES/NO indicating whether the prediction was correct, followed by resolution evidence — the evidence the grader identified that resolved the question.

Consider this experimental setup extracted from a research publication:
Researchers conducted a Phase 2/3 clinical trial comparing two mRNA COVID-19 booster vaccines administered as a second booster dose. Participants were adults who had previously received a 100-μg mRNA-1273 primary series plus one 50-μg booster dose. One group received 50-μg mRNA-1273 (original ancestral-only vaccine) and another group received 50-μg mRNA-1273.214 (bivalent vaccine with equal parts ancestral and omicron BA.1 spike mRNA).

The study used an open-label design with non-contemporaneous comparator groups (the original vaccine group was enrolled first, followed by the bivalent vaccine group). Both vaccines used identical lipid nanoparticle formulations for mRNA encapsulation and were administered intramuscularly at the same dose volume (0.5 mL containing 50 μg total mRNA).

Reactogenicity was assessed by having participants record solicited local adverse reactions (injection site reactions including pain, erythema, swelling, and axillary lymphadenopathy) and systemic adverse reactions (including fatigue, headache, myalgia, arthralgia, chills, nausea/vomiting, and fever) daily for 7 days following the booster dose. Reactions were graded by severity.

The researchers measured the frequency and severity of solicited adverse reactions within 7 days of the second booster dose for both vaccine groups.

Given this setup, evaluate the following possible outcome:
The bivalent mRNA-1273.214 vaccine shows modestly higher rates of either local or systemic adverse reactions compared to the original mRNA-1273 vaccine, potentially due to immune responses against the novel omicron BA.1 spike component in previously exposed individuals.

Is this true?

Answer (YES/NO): NO